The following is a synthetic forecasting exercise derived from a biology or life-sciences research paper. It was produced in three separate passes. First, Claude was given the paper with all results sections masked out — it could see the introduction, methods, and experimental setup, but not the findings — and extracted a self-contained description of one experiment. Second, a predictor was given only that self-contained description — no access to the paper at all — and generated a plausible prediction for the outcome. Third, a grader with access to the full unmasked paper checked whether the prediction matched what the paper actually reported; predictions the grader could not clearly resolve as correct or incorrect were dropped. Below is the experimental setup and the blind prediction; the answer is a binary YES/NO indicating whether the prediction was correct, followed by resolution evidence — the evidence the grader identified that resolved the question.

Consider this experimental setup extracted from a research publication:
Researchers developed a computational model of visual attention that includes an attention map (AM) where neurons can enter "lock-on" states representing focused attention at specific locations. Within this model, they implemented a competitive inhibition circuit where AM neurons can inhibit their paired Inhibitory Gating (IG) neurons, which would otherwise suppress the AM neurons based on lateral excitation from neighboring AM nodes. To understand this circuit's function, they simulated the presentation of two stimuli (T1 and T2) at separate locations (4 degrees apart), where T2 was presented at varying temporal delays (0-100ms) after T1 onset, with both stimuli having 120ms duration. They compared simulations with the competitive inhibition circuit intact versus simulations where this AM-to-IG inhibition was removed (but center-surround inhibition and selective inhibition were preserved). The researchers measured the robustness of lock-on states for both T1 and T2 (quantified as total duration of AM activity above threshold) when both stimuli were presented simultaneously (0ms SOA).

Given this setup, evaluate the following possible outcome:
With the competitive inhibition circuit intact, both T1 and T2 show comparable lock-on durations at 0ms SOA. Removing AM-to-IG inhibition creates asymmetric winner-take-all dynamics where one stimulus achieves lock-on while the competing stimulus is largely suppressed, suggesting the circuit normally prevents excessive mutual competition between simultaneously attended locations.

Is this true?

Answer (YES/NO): NO